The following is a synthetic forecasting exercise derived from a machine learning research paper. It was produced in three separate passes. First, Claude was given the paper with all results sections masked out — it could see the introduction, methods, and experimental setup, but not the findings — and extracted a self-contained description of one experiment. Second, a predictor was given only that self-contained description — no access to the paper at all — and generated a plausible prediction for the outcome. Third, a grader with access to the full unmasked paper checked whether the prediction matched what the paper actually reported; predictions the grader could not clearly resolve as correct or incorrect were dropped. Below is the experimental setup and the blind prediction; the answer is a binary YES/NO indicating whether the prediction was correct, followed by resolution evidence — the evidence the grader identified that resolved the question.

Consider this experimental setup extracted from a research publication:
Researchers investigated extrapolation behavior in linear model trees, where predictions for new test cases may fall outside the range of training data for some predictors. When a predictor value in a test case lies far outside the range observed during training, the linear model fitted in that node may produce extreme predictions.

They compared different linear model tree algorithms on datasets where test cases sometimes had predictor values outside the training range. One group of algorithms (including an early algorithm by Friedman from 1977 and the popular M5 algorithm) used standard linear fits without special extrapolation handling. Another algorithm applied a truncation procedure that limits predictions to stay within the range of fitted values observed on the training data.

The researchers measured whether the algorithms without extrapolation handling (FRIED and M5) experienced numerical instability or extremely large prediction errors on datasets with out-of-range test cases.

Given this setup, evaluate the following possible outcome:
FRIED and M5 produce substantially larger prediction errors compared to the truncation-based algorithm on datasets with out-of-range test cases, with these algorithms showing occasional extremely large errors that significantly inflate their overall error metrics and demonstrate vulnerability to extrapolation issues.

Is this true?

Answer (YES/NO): YES